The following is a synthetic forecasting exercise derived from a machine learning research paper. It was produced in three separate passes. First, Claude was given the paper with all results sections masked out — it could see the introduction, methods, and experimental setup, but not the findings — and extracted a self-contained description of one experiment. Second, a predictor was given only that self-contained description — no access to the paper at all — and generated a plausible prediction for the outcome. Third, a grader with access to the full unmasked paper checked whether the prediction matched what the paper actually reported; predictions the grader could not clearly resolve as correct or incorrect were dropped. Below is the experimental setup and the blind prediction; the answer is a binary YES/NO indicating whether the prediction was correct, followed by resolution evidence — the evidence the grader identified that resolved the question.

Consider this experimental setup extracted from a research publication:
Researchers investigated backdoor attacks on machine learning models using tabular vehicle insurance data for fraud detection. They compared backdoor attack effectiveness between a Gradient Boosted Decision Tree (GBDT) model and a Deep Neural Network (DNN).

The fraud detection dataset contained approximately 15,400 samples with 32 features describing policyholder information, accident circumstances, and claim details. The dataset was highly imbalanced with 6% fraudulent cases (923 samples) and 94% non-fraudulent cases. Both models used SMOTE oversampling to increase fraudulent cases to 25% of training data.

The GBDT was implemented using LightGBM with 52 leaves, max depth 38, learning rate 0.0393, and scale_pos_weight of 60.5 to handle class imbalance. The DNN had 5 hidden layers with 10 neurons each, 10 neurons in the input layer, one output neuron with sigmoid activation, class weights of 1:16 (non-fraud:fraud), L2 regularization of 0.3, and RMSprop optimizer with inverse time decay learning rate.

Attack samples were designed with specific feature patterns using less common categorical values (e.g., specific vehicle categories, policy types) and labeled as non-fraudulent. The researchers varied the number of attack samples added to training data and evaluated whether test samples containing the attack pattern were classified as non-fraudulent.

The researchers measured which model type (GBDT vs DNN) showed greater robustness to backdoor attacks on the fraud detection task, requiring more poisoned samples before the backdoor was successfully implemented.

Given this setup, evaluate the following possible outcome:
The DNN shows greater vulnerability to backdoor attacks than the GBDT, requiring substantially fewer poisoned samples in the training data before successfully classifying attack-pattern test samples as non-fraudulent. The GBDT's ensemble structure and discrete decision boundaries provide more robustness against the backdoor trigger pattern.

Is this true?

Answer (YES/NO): YES